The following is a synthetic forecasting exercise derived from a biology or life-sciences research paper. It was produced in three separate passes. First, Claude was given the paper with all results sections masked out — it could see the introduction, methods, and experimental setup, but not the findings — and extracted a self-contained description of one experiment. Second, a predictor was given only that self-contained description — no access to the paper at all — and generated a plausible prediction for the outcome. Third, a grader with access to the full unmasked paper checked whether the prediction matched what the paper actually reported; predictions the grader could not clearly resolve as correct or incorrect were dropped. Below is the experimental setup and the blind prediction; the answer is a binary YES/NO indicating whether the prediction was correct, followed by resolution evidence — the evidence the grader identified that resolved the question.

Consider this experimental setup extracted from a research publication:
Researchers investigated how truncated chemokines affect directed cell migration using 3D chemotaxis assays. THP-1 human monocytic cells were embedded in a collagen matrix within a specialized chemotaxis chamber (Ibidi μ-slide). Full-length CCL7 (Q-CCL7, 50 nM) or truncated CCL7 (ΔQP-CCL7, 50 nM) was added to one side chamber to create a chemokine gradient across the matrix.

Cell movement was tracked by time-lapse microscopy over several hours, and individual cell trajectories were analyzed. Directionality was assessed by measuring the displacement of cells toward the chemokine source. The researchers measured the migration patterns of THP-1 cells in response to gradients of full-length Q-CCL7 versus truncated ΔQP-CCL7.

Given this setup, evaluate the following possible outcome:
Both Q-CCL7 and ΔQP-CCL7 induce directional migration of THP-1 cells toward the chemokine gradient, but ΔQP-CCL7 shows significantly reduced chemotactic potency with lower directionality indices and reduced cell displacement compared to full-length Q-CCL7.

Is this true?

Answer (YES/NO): NO